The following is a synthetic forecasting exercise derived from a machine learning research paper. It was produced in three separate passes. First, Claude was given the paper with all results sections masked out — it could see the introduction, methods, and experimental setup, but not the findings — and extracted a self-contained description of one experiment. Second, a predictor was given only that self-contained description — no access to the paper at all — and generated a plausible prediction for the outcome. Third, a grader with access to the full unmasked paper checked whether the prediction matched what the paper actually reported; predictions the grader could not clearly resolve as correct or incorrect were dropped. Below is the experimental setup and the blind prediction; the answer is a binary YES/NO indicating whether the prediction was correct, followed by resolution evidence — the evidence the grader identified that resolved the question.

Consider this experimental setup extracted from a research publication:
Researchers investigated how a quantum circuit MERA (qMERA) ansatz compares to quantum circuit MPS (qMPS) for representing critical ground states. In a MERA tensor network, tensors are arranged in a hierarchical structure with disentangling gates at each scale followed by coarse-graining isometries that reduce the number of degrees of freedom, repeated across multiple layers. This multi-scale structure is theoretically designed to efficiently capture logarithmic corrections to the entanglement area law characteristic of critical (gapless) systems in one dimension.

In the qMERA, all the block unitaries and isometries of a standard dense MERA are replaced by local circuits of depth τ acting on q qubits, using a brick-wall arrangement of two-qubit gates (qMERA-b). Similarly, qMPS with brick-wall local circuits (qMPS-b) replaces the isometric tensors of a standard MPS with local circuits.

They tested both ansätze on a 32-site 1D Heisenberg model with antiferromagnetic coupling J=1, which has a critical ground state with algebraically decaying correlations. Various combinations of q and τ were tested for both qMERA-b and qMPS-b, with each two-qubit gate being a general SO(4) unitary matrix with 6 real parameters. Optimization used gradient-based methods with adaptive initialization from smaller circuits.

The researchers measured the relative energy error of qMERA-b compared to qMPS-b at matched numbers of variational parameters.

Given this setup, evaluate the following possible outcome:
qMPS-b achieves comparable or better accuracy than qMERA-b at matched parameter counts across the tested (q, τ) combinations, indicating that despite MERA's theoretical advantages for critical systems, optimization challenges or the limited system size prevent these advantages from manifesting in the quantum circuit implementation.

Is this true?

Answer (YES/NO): YES